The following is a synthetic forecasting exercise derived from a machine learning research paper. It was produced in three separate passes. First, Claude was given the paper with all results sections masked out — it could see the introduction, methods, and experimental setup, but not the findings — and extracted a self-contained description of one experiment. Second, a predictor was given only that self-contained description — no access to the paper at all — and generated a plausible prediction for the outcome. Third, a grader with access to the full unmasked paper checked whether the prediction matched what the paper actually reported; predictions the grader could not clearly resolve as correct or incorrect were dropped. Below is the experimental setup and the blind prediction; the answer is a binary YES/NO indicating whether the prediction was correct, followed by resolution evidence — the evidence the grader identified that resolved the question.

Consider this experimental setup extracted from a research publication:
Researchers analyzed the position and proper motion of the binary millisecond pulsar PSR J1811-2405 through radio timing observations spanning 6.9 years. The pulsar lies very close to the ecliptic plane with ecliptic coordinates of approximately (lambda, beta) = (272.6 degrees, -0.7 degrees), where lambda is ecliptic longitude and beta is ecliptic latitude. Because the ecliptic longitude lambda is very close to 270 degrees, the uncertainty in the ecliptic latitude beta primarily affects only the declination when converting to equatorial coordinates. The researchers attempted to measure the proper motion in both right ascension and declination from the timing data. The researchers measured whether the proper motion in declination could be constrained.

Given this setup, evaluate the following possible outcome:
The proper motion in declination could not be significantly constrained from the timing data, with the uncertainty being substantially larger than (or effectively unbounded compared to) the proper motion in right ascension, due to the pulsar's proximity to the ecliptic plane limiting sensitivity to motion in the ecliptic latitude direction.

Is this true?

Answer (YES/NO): YES